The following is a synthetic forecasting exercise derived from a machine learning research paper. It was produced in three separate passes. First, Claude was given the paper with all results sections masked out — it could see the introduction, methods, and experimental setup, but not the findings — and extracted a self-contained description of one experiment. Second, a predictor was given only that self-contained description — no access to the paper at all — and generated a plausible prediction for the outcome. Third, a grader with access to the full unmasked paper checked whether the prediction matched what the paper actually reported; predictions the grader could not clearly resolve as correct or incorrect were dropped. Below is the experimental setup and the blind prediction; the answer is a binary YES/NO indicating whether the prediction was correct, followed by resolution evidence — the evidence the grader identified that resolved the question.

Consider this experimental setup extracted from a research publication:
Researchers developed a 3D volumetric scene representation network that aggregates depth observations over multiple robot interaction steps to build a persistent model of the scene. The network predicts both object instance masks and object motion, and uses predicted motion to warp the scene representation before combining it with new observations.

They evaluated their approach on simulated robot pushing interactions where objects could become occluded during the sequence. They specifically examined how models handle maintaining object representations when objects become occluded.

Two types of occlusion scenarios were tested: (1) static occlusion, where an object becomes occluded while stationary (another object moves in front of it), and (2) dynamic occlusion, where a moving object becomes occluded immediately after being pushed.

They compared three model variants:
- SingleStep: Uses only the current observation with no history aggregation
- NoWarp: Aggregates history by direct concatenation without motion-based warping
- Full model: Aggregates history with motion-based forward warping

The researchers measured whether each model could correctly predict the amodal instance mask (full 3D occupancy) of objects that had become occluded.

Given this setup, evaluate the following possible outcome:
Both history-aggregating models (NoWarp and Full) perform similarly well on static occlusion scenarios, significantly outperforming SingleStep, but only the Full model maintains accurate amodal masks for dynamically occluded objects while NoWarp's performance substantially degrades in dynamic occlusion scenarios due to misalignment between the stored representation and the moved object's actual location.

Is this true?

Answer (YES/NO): NO